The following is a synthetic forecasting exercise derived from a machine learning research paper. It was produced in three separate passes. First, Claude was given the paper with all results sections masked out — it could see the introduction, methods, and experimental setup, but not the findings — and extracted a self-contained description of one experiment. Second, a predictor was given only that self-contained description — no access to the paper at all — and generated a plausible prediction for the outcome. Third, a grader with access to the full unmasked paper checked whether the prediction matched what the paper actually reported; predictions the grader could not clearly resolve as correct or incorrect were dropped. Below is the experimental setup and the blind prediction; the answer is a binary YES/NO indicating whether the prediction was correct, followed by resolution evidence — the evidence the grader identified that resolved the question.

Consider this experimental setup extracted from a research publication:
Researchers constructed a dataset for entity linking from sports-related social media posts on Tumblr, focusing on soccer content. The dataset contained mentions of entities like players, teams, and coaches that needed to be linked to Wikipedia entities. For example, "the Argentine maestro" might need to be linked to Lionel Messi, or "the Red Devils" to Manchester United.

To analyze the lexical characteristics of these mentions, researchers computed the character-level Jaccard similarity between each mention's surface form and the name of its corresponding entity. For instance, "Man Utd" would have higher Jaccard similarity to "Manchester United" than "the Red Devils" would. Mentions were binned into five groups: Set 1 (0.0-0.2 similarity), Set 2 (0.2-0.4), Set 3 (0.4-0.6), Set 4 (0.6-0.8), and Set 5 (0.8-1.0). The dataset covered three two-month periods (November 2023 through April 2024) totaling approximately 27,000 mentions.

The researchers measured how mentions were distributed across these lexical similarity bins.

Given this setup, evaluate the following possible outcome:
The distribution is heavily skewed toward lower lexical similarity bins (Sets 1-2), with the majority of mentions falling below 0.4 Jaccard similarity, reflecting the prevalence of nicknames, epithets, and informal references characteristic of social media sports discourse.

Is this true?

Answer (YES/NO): NO